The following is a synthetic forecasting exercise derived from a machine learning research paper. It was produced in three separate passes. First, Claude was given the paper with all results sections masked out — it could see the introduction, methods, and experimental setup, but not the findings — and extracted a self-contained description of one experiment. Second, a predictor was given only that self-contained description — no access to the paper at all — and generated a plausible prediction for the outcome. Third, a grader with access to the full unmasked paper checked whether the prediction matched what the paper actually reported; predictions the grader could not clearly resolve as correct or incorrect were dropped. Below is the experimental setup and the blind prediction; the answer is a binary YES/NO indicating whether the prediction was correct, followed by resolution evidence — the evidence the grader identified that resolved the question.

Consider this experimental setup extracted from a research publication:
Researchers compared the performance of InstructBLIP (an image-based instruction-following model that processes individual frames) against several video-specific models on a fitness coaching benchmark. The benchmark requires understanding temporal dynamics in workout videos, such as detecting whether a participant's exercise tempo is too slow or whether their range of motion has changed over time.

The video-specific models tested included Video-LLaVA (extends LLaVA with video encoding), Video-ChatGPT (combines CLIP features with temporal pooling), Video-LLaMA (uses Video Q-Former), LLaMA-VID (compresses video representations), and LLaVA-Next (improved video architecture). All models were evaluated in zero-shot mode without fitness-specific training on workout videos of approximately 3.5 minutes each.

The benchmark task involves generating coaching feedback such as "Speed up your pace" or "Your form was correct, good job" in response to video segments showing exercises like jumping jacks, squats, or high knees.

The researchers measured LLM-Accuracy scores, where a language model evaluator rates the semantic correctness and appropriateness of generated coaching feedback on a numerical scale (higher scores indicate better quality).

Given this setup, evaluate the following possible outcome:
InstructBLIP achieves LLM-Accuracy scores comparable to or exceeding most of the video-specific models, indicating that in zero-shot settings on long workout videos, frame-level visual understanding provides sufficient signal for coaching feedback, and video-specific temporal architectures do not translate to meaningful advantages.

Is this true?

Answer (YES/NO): NO